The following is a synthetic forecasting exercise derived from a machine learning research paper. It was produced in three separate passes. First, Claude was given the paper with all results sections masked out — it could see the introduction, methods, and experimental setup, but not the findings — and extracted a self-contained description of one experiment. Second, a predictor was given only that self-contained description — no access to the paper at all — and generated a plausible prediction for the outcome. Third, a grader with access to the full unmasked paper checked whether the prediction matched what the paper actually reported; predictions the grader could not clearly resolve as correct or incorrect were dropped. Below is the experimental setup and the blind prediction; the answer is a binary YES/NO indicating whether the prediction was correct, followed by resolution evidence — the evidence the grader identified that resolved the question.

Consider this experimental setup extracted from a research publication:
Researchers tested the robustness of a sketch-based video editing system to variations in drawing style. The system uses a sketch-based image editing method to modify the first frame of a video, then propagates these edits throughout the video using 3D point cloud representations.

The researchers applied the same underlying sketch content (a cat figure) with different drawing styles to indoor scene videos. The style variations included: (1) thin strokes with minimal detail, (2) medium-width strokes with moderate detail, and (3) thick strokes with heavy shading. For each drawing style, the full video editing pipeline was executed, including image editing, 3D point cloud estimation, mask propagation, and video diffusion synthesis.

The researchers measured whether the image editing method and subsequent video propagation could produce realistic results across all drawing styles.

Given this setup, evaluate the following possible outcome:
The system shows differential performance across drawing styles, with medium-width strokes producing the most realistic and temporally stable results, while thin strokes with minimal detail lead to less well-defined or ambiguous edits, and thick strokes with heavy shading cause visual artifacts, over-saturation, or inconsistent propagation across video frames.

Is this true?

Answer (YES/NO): NO